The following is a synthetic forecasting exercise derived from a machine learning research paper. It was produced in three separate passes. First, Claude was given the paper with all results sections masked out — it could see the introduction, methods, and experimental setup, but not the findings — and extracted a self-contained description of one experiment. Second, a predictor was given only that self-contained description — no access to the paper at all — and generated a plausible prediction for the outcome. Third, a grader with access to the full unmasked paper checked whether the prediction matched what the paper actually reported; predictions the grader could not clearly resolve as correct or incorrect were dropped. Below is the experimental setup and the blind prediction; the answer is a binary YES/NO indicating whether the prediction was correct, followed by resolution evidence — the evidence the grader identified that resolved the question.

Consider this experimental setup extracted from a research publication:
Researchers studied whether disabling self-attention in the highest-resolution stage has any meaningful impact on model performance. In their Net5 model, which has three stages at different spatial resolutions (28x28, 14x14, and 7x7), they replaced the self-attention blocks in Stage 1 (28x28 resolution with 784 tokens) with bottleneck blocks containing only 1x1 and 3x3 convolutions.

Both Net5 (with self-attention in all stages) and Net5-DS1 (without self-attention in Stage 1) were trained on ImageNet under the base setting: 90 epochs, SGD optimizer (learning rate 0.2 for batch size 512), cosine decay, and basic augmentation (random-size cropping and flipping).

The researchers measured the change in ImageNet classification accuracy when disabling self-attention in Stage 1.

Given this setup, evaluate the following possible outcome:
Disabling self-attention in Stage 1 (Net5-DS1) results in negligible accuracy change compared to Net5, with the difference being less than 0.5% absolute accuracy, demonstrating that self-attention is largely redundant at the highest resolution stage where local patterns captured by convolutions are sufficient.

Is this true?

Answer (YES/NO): YES